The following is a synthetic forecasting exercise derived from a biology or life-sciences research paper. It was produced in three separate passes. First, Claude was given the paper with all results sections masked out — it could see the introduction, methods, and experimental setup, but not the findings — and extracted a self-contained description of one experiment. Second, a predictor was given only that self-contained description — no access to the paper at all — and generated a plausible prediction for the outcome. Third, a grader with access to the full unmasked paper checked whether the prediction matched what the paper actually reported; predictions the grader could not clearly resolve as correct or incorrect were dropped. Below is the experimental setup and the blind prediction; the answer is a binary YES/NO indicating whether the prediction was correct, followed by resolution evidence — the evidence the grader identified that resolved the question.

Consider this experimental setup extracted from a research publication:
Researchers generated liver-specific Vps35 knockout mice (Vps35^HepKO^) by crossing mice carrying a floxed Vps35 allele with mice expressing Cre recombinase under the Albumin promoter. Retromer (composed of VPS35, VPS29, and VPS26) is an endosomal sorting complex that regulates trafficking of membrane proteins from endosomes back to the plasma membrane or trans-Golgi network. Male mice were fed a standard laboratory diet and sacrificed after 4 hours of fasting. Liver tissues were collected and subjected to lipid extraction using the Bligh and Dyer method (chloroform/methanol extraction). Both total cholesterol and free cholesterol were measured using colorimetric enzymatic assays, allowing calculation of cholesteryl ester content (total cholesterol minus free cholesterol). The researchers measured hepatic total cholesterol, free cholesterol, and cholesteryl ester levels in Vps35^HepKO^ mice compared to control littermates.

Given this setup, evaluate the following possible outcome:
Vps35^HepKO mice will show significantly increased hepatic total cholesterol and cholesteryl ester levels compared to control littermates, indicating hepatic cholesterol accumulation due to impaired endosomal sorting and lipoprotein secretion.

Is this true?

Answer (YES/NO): YES